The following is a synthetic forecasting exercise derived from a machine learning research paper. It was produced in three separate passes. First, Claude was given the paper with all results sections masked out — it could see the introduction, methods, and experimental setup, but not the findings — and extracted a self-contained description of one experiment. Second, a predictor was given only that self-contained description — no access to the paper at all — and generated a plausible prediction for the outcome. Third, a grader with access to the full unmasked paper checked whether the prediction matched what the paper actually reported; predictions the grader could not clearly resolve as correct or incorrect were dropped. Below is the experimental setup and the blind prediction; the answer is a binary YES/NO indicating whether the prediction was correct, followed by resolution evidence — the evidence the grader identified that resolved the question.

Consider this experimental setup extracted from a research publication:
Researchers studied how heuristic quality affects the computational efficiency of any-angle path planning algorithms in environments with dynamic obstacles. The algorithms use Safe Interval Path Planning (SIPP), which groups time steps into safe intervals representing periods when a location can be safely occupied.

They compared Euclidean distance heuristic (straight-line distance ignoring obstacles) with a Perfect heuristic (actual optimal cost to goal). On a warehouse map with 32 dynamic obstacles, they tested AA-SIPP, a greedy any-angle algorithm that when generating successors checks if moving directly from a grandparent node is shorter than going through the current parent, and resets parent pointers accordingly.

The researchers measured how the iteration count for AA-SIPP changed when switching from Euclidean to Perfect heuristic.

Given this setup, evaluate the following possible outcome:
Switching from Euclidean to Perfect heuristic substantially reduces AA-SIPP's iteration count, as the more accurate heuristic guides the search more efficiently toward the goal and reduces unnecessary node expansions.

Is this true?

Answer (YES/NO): YES